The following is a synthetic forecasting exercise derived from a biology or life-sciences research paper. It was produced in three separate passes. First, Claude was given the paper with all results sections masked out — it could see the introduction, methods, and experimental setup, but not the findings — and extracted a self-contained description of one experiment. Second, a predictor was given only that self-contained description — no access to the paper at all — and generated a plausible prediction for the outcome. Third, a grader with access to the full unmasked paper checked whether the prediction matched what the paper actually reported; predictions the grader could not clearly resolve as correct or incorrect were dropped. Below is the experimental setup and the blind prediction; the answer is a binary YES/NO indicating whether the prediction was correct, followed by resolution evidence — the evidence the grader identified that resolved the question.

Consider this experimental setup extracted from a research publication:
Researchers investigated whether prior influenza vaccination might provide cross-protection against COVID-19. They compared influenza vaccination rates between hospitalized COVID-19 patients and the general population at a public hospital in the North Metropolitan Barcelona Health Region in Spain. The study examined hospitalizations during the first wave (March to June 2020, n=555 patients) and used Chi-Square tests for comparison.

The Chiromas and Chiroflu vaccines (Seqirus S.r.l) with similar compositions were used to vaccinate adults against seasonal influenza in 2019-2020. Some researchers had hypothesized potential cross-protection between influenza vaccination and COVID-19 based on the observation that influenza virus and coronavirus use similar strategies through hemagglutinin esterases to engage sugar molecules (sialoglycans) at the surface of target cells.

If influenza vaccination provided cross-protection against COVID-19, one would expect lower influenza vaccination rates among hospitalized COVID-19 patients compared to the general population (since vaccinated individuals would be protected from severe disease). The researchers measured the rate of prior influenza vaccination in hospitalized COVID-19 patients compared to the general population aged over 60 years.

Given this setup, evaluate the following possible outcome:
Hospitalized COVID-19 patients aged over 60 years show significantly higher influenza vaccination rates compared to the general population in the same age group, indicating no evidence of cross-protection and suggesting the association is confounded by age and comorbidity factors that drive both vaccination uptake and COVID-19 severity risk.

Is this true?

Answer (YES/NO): YES